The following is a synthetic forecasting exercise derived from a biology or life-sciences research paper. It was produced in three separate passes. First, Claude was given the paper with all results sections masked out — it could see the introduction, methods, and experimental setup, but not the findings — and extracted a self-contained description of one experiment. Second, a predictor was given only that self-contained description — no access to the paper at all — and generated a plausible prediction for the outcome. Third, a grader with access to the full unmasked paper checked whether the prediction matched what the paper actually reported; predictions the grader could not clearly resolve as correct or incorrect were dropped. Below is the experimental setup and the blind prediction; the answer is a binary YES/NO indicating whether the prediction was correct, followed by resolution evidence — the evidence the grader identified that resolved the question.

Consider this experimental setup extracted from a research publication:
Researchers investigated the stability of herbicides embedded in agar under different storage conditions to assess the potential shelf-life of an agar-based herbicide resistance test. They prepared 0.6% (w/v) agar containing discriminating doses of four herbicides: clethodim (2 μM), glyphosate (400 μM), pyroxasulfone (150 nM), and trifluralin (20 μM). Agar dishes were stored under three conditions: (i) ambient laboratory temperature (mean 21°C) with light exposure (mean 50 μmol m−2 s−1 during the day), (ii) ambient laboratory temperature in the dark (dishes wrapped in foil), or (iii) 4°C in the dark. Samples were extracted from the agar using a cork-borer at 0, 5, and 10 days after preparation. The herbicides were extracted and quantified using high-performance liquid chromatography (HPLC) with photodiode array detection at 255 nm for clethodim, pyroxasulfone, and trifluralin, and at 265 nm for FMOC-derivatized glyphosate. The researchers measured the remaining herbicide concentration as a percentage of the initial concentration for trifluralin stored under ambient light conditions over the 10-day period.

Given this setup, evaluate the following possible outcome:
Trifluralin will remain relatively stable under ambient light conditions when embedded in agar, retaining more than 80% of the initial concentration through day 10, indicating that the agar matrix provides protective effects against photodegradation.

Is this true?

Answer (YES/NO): NO